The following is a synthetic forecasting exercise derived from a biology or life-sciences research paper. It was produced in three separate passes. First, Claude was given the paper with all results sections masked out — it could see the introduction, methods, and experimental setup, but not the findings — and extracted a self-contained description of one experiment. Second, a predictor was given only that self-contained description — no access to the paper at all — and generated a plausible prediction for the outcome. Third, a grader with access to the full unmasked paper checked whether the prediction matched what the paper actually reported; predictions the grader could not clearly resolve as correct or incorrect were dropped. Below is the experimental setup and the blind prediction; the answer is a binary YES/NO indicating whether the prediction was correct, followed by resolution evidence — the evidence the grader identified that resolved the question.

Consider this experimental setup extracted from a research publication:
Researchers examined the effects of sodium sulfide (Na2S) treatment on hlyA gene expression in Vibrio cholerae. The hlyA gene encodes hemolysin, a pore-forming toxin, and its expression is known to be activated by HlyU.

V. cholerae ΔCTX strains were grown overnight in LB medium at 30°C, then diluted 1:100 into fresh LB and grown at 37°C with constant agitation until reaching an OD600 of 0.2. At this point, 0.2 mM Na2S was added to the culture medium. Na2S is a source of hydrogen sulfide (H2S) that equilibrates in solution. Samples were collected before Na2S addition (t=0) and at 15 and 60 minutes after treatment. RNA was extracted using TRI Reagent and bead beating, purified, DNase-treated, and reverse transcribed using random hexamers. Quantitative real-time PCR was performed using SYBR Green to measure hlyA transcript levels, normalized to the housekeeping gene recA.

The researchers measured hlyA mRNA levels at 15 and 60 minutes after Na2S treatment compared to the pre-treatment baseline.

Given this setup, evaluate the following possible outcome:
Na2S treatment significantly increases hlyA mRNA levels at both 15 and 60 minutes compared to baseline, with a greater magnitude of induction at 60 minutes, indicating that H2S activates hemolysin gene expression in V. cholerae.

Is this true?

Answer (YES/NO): NO